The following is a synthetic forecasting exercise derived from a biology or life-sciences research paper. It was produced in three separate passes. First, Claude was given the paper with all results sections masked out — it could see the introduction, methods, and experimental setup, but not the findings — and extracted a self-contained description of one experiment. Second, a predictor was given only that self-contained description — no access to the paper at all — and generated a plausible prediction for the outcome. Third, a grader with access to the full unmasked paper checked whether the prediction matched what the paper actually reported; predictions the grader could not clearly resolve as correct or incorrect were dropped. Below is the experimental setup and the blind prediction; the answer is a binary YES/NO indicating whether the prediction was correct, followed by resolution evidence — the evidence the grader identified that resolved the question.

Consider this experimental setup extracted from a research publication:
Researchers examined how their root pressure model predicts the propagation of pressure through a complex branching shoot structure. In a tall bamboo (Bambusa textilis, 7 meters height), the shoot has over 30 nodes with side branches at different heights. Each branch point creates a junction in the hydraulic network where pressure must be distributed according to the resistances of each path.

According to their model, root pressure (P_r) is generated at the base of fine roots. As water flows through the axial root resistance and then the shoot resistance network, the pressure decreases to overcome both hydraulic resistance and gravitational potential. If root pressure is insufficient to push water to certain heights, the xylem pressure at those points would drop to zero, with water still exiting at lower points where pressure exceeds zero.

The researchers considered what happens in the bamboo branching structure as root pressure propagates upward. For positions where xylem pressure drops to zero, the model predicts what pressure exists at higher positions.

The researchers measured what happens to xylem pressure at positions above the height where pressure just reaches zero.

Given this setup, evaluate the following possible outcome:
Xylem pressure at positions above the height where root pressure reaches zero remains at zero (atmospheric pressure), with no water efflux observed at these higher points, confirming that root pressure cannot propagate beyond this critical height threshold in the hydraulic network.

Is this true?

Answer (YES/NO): NO